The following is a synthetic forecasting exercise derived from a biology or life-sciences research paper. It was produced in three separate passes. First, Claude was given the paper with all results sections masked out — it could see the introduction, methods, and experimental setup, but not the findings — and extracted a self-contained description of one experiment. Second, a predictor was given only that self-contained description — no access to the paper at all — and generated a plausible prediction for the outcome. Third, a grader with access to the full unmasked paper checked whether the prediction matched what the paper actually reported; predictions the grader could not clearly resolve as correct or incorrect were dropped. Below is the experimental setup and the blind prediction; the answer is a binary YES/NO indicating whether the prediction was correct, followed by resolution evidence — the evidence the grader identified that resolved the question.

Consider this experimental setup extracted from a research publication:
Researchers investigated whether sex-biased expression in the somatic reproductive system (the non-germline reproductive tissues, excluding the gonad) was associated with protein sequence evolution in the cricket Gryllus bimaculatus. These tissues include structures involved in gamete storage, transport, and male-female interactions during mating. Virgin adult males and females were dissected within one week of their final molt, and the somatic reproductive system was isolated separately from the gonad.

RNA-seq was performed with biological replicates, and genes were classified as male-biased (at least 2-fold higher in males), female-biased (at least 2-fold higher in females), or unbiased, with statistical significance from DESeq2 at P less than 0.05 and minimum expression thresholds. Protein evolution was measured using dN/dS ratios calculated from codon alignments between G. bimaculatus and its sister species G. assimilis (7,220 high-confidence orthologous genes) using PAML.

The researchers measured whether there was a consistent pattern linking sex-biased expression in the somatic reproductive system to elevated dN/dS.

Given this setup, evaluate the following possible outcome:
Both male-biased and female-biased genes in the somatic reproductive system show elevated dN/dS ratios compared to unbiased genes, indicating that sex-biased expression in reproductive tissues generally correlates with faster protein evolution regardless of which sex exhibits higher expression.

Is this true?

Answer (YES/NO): NO